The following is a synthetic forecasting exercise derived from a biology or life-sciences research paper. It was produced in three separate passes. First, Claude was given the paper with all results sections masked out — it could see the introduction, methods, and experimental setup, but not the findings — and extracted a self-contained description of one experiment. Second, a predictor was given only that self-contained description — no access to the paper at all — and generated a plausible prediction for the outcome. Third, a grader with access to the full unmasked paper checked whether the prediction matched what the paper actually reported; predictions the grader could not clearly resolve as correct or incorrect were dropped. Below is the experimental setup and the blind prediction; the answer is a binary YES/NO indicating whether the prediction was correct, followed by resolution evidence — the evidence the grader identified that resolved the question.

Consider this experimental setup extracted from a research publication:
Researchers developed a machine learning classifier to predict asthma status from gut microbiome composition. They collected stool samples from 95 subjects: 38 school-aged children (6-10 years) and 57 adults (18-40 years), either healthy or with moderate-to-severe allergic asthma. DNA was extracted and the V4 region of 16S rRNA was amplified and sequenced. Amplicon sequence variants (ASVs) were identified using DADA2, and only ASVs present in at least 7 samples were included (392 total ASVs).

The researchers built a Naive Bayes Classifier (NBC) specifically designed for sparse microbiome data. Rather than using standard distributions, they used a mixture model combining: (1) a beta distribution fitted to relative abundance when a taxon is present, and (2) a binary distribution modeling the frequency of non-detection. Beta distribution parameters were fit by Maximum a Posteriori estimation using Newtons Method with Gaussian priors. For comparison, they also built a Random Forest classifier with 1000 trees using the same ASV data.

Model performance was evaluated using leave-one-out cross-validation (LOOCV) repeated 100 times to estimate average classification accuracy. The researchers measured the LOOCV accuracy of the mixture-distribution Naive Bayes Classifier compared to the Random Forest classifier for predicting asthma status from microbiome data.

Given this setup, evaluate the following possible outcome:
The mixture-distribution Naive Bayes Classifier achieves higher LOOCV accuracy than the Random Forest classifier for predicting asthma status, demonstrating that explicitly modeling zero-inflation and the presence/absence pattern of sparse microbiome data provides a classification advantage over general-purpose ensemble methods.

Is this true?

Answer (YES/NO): NO